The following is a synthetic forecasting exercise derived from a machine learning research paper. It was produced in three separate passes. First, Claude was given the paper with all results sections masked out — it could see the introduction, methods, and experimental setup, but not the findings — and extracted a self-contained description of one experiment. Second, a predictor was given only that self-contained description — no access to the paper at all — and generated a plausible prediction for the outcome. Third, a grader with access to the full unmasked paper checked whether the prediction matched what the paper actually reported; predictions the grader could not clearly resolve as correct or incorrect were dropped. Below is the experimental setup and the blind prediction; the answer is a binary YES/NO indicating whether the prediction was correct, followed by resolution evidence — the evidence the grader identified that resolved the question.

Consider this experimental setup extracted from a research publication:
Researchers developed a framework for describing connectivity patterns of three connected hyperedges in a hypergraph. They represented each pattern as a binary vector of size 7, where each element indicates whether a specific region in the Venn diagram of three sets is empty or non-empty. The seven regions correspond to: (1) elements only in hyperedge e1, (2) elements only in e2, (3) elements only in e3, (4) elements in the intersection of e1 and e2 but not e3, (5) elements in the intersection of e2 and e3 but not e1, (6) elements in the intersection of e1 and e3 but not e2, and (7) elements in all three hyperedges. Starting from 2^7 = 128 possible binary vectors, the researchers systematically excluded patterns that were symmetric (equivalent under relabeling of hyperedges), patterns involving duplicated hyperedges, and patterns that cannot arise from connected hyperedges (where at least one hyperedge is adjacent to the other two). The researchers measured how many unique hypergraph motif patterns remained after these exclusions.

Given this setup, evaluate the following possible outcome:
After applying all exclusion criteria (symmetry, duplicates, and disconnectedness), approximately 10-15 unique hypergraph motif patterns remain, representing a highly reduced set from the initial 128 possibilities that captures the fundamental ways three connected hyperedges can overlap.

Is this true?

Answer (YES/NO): NO